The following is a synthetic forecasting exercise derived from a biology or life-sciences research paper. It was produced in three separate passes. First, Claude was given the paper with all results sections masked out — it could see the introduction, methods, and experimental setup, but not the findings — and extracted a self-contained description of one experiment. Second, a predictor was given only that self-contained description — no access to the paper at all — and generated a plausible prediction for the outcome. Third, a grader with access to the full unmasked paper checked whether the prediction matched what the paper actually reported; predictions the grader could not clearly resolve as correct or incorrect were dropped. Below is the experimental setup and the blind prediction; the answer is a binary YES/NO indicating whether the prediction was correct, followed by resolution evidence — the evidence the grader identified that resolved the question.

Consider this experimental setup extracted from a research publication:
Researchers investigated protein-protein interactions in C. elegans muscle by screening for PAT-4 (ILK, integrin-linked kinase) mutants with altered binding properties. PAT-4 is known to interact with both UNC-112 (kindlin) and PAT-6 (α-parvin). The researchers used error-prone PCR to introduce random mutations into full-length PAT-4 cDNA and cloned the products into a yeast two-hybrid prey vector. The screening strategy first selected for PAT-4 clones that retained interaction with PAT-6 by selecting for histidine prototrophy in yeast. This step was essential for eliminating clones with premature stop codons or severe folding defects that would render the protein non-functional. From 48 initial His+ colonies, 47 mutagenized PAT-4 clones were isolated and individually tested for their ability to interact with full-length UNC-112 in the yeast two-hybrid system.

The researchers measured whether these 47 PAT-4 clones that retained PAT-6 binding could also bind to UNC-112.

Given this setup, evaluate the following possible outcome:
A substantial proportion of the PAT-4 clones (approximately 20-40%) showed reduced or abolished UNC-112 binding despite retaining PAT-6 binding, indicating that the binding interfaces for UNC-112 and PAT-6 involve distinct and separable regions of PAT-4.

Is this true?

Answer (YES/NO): YES